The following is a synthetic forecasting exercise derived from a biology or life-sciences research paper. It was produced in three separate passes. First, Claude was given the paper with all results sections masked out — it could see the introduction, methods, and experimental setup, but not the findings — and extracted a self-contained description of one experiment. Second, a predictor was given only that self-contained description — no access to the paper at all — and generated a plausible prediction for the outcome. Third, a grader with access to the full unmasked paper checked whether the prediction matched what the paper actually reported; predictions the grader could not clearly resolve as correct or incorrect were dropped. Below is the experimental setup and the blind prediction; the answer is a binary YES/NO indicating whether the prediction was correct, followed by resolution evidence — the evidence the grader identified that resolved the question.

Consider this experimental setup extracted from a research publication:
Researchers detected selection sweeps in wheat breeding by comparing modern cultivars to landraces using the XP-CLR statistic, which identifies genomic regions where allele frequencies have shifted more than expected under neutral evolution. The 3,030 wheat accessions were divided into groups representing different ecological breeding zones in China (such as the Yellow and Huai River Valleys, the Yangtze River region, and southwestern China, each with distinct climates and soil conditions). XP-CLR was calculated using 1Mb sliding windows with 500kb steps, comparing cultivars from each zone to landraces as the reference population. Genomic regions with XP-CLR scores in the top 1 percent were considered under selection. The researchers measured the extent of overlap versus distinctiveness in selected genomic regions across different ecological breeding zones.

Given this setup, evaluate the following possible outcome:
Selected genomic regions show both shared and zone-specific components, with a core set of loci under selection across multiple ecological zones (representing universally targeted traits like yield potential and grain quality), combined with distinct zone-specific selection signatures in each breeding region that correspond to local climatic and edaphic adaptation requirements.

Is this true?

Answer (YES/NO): YES